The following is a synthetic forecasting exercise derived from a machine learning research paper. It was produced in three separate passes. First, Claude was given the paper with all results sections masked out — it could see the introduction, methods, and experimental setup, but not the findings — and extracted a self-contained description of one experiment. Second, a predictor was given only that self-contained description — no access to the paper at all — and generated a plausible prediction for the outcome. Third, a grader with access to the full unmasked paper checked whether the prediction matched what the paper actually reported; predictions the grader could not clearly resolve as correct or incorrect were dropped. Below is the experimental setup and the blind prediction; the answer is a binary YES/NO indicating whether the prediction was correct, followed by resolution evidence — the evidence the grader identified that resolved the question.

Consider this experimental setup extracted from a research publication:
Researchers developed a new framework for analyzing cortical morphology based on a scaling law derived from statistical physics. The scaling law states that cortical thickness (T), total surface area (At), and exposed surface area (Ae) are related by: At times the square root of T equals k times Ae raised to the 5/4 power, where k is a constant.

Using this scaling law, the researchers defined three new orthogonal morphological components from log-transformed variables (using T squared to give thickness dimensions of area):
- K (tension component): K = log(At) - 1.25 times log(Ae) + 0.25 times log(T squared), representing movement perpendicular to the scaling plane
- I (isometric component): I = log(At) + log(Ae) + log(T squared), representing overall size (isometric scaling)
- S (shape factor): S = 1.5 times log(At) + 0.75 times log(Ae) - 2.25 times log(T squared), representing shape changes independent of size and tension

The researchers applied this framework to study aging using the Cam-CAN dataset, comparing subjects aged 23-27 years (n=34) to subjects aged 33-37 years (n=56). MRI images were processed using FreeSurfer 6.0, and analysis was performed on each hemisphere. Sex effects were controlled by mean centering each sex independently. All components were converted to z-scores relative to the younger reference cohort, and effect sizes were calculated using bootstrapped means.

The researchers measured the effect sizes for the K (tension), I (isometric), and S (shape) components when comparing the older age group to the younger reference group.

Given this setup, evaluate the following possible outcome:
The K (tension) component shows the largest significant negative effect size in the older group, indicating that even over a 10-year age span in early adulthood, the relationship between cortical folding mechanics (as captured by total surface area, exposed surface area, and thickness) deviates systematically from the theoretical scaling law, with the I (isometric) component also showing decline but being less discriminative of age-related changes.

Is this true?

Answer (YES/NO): YES